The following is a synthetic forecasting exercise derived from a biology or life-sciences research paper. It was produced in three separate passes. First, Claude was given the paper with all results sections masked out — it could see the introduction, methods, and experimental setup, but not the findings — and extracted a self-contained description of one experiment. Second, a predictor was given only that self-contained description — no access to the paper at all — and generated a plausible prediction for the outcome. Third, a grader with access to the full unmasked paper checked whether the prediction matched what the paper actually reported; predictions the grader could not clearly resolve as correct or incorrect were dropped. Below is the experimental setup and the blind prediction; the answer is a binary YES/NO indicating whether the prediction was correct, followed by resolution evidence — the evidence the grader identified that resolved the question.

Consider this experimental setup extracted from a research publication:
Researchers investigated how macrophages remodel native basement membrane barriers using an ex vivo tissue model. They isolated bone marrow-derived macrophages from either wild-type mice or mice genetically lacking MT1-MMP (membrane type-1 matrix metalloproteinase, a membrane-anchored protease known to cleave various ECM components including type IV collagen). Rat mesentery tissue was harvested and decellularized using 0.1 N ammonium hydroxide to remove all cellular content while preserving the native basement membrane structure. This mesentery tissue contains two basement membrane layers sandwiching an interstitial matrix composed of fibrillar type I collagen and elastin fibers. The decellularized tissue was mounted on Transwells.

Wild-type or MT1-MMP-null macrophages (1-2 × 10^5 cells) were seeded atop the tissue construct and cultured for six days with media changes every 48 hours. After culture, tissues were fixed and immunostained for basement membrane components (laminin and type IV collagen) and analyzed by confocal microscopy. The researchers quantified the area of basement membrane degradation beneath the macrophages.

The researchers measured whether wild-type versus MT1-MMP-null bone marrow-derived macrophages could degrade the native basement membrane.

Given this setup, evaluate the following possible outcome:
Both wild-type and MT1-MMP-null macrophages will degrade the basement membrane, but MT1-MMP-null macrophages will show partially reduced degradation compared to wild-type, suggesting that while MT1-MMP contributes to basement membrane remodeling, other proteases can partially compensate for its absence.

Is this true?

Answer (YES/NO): NO